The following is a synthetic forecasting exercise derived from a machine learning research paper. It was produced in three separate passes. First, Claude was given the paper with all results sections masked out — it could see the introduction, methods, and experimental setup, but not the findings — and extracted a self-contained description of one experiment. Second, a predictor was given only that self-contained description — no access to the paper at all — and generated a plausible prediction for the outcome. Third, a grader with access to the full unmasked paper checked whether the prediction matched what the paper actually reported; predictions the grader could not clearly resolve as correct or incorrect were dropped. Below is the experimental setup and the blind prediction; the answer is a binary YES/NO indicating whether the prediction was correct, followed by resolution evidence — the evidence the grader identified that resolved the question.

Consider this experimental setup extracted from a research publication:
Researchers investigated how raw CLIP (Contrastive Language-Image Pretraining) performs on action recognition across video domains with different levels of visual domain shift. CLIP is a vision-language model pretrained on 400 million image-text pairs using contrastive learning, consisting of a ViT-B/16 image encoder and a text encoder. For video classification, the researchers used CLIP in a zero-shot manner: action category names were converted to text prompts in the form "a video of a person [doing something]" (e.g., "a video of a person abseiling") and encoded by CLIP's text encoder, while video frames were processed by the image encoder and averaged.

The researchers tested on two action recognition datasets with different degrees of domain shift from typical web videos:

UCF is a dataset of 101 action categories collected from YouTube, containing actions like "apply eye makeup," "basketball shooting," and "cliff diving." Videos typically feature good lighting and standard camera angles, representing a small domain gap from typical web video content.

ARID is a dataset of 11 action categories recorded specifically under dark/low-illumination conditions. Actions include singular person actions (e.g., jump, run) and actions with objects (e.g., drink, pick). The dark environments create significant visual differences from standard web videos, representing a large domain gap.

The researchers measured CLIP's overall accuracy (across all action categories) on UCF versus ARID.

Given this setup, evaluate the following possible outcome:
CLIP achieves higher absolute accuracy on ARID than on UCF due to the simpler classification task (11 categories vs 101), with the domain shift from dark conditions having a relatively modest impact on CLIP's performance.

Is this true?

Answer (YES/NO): NO